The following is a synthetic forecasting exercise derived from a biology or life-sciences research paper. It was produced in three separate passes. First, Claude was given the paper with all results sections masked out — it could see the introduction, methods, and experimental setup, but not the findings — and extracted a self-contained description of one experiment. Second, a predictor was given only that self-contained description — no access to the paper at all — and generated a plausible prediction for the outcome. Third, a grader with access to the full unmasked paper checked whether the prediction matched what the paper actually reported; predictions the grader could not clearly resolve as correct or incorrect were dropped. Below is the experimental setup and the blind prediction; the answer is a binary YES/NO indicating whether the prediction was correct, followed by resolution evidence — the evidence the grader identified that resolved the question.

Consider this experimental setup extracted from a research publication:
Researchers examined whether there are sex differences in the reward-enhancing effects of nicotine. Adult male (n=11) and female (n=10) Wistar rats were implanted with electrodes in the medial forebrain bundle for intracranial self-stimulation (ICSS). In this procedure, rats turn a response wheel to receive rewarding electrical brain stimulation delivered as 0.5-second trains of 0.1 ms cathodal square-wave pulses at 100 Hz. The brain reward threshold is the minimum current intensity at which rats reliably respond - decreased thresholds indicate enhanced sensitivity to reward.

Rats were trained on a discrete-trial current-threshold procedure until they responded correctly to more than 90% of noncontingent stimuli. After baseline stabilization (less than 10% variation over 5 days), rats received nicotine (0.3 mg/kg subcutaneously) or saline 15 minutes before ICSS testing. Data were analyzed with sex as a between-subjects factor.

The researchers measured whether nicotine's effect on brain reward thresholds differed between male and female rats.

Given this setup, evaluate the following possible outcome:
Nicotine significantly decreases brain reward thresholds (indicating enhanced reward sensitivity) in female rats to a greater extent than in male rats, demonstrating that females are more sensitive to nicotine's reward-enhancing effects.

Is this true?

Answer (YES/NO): NO